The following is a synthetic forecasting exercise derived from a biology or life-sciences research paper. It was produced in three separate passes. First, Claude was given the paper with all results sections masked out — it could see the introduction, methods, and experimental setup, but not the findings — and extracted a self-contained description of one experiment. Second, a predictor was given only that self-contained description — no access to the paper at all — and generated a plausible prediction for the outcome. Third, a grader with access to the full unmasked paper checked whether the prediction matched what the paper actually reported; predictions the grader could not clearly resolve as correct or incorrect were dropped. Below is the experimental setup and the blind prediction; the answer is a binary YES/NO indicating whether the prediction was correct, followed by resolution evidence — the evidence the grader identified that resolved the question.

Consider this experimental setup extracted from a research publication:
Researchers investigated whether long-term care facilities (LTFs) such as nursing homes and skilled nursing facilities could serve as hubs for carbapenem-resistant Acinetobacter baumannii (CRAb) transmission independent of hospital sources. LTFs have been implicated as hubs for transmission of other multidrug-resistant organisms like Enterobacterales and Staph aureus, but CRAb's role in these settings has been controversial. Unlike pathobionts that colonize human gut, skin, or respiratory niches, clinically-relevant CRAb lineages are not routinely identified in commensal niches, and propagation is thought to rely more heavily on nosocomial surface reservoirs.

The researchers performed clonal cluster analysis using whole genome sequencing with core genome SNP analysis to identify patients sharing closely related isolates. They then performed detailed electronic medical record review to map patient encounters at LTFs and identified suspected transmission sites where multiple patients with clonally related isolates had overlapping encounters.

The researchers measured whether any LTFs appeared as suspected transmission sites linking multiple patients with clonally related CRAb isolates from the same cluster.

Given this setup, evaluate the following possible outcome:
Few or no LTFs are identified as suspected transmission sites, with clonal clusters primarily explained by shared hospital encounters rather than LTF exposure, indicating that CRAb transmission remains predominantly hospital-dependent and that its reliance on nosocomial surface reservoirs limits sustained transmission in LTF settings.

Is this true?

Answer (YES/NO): NO